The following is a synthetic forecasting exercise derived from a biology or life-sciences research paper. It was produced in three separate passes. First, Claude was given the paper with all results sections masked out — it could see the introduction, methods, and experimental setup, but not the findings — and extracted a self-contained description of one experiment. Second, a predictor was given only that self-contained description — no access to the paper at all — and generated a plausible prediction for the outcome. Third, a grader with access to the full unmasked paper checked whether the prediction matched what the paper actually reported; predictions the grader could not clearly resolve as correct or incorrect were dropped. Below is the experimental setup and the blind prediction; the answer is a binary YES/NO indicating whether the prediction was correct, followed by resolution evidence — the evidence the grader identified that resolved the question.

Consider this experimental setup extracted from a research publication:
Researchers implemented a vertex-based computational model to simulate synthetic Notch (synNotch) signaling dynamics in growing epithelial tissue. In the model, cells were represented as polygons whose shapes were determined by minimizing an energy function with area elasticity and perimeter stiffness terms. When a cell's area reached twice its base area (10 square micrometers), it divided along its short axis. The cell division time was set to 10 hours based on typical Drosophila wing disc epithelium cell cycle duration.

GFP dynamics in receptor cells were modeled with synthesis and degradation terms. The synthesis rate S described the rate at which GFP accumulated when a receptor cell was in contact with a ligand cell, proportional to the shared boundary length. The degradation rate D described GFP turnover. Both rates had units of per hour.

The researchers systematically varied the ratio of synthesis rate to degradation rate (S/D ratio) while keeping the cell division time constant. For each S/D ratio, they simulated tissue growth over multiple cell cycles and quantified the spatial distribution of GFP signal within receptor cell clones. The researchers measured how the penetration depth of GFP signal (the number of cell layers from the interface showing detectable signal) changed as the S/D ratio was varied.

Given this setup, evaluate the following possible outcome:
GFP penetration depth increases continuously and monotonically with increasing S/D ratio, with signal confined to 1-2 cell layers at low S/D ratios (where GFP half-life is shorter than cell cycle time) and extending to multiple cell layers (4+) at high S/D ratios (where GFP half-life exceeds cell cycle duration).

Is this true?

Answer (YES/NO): NO